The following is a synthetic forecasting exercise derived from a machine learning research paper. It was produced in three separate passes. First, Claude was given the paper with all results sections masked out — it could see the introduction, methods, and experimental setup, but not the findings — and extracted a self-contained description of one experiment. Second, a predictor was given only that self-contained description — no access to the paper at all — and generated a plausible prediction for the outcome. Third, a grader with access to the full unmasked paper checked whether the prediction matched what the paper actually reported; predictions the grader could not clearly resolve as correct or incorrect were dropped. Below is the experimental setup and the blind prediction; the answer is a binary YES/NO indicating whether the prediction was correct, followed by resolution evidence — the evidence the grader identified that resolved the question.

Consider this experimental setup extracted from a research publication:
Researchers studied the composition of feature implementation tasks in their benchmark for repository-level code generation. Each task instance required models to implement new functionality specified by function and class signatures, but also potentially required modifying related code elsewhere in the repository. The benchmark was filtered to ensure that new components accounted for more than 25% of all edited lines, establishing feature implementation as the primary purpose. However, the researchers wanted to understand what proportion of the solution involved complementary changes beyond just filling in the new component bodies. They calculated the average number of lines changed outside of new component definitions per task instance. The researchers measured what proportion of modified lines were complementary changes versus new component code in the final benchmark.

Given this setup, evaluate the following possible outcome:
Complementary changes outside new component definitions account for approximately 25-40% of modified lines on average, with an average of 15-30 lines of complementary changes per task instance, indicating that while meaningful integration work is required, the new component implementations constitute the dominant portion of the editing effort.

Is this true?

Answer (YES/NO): NO